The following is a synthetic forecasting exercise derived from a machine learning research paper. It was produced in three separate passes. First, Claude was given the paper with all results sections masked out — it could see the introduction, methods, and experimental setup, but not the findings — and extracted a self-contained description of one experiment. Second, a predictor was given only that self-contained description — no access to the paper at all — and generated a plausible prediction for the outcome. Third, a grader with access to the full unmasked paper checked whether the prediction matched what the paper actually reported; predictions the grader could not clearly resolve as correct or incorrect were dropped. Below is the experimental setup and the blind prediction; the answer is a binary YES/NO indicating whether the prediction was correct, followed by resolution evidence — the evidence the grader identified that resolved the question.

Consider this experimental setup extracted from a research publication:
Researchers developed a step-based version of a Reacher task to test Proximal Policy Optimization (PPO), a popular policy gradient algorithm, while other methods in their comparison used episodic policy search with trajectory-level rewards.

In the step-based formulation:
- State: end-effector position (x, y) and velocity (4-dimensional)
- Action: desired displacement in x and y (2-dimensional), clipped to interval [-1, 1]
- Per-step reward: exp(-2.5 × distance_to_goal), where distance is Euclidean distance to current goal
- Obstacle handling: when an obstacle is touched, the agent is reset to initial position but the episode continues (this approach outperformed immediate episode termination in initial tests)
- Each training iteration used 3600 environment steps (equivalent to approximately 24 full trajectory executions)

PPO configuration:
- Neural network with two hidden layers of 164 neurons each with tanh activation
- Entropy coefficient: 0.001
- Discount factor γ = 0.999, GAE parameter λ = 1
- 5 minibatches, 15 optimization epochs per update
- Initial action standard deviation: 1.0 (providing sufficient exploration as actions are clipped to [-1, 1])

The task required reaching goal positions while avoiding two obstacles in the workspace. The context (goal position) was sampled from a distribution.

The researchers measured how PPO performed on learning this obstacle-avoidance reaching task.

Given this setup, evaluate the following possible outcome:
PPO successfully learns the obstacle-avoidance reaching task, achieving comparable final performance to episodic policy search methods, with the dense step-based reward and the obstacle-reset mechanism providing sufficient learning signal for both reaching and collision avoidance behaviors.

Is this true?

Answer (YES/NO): NO